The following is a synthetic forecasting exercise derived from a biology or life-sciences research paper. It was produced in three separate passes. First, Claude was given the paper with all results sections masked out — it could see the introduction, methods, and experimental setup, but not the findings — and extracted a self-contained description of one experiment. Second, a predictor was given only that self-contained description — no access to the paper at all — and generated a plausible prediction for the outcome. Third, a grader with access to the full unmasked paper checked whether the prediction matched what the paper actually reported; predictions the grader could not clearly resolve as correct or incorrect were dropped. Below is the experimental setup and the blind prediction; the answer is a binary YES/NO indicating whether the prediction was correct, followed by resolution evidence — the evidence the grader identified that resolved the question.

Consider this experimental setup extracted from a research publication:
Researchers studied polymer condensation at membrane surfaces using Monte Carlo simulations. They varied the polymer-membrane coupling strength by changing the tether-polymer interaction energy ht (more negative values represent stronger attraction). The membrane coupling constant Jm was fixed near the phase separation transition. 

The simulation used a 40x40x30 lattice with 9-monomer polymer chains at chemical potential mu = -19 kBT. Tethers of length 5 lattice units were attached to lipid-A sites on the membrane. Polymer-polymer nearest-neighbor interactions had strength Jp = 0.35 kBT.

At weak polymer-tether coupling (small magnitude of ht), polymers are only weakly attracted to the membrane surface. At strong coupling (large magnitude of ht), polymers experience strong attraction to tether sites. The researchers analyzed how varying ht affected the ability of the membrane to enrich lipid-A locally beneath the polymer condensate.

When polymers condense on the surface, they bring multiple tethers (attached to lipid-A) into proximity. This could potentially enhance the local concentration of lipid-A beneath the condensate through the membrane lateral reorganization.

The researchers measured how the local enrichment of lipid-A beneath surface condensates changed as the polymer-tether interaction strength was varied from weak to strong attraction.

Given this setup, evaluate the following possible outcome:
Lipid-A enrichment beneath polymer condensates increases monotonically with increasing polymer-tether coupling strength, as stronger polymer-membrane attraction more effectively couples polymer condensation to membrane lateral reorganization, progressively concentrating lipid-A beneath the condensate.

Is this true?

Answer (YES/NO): YES